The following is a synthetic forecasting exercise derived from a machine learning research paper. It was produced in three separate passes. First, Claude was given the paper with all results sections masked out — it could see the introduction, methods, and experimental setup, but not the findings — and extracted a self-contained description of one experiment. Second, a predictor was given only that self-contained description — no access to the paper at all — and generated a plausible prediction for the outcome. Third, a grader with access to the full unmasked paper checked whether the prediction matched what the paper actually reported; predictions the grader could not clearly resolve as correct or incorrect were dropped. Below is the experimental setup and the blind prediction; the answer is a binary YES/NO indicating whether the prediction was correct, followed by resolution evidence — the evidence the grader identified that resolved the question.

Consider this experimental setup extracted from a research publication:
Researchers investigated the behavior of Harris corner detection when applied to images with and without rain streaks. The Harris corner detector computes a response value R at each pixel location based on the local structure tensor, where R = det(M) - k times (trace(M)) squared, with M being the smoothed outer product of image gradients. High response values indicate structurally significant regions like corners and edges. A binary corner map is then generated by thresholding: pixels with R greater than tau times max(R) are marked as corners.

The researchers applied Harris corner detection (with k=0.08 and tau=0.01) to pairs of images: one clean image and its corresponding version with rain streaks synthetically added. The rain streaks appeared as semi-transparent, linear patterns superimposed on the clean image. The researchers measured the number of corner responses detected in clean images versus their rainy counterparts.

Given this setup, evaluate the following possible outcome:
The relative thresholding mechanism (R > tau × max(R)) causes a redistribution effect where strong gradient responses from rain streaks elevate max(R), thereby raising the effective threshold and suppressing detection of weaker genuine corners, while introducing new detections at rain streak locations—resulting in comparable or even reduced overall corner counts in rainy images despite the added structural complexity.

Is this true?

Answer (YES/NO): NO